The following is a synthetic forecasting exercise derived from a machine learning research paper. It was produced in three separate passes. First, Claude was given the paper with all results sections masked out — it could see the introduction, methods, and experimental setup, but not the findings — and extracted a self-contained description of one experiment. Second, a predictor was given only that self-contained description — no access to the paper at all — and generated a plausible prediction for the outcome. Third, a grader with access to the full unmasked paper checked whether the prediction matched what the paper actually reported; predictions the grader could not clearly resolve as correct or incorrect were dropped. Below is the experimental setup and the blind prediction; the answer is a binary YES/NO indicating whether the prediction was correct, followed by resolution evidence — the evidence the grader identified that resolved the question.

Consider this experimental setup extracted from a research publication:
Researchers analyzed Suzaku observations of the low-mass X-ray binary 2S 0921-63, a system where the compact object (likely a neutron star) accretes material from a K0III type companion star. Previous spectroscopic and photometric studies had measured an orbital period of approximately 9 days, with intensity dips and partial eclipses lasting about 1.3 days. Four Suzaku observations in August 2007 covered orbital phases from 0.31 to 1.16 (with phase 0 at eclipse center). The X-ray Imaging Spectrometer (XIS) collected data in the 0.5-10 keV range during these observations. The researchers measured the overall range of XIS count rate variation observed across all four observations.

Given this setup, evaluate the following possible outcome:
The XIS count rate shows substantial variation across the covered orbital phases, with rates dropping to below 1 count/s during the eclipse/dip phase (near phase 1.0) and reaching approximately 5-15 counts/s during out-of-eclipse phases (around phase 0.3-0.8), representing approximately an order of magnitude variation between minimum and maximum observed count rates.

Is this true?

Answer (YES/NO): NO